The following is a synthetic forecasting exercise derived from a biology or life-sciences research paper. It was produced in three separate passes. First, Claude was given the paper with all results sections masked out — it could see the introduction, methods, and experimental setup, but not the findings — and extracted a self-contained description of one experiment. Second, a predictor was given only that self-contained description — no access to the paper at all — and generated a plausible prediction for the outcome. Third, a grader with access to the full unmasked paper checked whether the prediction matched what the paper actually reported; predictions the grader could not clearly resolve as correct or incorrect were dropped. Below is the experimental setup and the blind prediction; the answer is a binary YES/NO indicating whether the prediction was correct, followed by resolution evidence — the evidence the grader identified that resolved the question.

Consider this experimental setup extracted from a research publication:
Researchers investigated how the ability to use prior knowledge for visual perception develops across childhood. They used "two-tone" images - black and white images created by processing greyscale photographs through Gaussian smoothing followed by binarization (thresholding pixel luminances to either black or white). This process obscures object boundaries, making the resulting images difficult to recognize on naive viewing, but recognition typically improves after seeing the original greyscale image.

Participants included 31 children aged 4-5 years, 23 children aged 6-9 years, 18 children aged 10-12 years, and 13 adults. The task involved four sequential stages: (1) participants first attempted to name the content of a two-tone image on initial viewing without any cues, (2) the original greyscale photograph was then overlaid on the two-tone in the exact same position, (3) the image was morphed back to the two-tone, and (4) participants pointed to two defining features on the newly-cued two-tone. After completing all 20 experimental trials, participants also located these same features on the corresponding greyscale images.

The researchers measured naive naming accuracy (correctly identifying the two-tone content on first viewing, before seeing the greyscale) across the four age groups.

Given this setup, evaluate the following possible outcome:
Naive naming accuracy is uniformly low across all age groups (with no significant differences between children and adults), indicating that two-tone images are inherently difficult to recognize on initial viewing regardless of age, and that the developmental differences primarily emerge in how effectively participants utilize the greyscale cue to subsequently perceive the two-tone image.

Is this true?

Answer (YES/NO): NO